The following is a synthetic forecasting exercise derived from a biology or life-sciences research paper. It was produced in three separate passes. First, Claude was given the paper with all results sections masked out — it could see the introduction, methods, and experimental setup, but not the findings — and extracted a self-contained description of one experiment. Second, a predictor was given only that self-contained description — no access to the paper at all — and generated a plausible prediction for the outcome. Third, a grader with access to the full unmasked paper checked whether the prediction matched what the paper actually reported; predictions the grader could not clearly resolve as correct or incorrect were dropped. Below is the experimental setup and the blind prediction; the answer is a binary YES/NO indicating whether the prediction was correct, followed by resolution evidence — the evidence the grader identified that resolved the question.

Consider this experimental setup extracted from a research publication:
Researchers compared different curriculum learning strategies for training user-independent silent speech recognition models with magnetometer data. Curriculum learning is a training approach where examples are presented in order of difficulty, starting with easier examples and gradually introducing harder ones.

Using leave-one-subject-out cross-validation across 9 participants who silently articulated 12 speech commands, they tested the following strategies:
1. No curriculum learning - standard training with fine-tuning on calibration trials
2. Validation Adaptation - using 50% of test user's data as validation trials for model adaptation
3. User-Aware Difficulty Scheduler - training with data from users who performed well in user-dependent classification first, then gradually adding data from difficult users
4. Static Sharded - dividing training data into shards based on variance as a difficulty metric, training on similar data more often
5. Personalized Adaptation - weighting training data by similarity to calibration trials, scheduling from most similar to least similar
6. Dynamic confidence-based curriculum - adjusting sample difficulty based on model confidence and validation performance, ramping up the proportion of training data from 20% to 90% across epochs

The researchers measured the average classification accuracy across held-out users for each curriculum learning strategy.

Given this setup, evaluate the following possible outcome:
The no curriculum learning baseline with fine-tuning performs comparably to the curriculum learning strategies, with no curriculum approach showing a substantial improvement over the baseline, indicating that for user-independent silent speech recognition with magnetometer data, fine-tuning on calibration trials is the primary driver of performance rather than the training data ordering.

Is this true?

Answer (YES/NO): YES